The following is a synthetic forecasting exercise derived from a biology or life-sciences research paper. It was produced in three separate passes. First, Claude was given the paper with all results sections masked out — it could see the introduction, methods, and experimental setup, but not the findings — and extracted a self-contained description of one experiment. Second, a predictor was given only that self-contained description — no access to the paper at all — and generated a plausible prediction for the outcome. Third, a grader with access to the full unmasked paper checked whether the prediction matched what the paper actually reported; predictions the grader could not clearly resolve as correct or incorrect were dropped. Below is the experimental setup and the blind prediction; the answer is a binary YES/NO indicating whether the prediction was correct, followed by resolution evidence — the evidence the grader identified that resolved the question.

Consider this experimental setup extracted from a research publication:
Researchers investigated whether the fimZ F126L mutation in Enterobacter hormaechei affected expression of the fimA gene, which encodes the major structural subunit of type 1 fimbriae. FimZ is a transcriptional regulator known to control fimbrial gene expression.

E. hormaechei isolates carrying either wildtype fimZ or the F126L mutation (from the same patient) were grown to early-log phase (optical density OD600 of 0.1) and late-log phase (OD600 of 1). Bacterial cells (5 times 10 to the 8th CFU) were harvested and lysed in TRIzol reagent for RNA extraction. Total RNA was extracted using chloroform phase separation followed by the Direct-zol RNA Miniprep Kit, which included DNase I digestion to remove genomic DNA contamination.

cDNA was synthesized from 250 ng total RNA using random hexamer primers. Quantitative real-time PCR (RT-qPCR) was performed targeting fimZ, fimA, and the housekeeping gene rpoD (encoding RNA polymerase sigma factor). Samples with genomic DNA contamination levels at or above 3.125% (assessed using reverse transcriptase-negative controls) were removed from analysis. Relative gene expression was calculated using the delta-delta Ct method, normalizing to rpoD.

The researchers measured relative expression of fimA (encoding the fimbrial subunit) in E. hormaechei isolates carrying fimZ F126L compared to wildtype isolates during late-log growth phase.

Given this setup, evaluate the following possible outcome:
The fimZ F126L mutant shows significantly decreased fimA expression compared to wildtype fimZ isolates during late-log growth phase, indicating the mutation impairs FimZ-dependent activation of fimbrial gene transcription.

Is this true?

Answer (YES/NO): NO